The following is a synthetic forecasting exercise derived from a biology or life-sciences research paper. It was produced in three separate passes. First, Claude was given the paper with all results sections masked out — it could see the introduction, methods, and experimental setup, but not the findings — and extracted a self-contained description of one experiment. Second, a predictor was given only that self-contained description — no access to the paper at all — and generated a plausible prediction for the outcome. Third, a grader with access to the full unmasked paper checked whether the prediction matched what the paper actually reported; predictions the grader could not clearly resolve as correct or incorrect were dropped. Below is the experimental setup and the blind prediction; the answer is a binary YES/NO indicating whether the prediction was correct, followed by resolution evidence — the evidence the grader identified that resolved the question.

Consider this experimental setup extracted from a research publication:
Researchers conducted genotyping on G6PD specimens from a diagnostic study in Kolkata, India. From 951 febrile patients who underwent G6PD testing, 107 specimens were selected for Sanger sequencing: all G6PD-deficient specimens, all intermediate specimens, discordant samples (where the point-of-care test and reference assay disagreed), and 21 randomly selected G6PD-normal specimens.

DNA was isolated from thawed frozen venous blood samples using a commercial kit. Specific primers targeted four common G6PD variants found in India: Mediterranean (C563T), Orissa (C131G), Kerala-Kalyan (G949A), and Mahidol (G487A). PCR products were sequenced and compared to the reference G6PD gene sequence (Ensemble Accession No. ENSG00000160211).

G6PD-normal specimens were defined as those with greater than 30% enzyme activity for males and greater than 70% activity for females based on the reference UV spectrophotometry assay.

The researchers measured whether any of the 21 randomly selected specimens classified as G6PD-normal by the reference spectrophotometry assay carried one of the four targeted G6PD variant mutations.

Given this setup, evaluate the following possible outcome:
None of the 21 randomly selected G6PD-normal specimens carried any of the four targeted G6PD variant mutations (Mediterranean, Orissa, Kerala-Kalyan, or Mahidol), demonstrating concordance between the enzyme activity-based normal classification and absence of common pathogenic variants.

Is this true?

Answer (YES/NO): YES